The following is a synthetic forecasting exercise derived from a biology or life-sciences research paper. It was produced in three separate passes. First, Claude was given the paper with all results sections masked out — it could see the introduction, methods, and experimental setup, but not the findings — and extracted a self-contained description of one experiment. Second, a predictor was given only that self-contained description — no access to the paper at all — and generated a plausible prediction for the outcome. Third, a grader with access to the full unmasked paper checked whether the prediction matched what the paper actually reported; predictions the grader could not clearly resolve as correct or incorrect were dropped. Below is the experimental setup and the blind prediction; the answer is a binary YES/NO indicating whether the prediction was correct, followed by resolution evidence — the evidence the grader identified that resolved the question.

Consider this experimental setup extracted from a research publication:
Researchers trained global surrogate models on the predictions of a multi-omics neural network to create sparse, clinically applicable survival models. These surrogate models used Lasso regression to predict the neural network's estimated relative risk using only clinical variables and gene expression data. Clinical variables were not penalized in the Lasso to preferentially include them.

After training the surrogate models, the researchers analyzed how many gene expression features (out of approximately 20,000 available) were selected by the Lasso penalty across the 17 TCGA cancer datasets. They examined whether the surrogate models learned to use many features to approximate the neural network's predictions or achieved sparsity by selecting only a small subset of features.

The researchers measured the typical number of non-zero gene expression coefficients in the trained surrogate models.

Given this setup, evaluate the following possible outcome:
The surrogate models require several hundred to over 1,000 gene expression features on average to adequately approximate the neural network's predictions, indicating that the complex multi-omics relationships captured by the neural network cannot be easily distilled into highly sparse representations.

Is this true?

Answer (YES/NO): NO